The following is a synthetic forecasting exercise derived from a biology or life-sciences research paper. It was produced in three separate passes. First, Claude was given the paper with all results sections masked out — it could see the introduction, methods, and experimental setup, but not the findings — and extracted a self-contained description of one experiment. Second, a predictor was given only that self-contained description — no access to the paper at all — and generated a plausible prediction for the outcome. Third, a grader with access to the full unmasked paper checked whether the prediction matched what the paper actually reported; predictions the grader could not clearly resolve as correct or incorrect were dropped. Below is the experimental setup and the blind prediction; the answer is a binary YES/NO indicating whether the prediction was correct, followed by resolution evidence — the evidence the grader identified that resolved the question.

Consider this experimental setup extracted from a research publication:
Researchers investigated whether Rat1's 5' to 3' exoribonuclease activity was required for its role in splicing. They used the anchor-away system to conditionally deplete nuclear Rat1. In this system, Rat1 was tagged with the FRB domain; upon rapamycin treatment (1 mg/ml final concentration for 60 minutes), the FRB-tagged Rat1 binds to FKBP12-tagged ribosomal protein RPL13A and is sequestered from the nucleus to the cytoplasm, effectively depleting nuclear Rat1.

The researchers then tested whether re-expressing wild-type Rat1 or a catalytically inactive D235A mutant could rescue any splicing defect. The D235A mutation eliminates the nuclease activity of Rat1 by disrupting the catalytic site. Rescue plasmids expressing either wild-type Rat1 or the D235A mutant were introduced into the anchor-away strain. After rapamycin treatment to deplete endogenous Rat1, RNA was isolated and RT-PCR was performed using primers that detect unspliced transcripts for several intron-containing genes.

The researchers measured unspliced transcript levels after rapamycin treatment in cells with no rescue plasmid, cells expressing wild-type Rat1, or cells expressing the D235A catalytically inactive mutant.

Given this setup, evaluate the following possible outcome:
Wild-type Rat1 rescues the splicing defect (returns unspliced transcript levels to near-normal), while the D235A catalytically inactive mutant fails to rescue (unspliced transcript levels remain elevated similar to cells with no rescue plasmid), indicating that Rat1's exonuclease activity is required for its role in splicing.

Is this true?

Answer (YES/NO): YES